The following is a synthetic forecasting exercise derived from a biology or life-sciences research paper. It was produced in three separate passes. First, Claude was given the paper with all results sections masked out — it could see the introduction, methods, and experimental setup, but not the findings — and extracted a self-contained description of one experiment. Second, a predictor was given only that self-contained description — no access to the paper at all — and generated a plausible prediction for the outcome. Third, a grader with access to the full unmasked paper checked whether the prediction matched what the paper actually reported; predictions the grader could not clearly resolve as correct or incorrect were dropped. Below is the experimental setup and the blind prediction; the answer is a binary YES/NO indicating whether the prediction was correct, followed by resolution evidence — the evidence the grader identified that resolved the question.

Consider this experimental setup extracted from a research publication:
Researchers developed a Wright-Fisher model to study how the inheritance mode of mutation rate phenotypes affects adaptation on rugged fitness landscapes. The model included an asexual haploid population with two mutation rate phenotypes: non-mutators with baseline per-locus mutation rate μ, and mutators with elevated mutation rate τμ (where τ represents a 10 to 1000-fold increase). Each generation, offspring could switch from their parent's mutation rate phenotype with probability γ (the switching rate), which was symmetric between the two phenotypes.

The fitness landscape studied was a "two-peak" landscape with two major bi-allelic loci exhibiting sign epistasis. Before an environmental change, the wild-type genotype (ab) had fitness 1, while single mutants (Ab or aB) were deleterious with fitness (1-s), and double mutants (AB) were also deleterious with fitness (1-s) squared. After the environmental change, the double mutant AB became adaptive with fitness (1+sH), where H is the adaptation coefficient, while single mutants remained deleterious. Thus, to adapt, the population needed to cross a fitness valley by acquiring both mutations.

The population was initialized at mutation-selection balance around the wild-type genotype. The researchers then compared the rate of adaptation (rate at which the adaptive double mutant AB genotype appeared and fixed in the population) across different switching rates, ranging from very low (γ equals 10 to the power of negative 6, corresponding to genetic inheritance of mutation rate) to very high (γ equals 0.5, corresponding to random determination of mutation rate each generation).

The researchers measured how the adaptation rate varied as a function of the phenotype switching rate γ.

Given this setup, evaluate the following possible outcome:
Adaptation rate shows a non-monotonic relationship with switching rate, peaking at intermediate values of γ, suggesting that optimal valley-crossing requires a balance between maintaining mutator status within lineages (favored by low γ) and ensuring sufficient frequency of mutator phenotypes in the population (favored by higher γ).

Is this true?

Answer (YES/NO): YES